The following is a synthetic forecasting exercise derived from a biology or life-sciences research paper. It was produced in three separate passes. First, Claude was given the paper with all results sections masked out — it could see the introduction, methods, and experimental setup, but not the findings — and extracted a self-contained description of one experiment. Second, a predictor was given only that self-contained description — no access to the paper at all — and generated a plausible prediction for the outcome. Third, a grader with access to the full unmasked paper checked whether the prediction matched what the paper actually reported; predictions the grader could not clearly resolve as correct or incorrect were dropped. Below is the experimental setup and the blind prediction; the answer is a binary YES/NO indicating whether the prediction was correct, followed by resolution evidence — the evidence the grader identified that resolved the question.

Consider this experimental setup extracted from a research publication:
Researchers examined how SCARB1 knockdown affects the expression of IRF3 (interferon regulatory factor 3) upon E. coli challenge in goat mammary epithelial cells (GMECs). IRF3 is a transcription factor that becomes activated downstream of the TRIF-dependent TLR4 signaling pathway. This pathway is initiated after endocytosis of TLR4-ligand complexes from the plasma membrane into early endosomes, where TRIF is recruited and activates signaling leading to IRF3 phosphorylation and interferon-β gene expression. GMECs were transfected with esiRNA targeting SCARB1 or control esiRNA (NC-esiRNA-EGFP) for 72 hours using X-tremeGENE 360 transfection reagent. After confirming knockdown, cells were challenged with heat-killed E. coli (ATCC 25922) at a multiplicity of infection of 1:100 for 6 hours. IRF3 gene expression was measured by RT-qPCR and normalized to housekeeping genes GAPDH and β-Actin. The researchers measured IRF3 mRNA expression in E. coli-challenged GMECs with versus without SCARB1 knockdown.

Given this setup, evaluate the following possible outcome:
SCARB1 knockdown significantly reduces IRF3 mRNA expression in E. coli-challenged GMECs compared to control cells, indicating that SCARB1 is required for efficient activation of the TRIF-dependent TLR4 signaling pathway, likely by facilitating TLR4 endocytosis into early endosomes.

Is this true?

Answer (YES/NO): YES